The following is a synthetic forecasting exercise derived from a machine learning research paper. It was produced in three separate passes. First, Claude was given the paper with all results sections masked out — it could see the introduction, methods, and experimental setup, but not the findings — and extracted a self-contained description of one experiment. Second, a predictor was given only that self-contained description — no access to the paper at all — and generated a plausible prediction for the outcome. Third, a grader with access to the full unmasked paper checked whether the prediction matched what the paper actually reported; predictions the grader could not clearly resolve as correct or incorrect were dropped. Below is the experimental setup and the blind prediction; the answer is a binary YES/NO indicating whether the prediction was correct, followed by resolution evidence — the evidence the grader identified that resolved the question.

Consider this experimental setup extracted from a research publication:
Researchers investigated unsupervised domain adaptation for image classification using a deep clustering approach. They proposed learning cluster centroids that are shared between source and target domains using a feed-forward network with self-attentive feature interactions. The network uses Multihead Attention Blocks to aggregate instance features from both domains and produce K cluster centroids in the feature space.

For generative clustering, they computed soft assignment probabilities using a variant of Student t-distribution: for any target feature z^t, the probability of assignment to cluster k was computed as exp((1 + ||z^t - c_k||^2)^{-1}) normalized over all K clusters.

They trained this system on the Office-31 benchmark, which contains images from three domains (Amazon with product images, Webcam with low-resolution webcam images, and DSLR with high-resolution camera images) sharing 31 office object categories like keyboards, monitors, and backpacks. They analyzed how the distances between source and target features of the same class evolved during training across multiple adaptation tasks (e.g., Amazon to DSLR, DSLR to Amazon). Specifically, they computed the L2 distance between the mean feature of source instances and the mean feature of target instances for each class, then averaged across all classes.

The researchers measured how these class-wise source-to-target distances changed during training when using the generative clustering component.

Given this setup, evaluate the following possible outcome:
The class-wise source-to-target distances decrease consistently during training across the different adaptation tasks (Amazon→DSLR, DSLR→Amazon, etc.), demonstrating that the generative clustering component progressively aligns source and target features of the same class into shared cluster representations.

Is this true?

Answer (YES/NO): NO